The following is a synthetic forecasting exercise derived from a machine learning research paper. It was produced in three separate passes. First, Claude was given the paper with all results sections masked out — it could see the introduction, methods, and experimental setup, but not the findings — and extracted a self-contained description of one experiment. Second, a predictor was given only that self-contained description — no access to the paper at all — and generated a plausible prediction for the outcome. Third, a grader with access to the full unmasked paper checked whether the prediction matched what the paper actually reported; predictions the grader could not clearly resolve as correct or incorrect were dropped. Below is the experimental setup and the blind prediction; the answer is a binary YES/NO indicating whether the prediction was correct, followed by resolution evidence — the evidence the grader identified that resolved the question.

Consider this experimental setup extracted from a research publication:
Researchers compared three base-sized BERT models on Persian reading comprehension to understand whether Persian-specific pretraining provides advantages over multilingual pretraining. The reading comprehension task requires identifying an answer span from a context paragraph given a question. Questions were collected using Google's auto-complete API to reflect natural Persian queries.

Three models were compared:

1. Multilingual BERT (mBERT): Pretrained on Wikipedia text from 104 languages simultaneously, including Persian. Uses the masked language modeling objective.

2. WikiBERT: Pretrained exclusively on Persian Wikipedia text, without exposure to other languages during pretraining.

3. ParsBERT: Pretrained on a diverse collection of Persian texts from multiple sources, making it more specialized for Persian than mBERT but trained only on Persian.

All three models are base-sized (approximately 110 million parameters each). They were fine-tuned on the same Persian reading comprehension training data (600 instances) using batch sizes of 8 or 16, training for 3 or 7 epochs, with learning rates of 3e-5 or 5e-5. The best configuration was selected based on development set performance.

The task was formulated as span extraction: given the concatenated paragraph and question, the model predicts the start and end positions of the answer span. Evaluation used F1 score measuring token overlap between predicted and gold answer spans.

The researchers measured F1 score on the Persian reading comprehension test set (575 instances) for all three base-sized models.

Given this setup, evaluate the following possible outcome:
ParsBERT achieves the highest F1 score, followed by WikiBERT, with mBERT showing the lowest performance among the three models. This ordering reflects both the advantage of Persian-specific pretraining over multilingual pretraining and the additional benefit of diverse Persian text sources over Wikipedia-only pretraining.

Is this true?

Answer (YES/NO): NO